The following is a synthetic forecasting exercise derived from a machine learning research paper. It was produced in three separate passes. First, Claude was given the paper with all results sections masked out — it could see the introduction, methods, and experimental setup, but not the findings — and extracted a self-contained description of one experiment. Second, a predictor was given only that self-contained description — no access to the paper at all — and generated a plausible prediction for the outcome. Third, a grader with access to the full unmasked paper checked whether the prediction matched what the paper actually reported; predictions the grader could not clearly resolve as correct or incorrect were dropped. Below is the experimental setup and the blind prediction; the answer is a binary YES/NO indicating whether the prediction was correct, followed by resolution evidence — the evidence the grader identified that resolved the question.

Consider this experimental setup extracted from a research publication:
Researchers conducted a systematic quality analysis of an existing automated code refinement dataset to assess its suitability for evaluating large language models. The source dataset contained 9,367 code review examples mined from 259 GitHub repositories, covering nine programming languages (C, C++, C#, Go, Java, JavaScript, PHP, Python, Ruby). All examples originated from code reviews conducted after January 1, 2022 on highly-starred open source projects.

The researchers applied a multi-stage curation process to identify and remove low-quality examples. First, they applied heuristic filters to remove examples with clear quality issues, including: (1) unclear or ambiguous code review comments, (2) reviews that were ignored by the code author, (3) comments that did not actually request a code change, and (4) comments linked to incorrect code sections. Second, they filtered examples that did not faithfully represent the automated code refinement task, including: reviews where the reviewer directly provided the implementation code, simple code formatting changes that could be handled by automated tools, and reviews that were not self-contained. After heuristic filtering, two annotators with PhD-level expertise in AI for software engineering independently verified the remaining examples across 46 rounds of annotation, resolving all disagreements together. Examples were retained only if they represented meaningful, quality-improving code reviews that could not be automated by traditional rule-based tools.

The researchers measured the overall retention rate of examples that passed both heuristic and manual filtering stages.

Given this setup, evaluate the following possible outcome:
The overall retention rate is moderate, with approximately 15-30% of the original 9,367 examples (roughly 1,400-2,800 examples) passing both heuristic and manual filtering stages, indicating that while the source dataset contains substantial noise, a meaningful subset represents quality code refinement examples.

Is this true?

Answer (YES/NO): NO